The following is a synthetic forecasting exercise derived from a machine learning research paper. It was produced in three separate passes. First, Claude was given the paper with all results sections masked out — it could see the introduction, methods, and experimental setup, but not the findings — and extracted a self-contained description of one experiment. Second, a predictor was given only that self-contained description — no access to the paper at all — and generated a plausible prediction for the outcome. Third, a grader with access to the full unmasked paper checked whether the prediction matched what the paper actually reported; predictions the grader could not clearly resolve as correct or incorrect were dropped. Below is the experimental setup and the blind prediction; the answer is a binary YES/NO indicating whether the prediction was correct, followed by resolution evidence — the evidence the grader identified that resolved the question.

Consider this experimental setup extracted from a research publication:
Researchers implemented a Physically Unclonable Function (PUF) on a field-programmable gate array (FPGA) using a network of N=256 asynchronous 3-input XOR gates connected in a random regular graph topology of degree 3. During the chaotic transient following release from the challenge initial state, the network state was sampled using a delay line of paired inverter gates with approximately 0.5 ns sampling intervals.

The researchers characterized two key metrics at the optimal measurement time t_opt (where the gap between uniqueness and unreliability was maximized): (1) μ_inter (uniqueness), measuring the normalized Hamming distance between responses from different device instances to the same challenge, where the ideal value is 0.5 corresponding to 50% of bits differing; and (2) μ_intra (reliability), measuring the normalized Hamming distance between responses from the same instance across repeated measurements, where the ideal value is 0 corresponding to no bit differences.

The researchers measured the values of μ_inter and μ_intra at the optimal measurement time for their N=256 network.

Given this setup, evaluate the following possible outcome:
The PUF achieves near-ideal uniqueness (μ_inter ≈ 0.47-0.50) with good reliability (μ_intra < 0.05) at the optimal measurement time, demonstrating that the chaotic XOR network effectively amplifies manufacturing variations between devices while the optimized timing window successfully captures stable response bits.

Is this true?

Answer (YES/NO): NO